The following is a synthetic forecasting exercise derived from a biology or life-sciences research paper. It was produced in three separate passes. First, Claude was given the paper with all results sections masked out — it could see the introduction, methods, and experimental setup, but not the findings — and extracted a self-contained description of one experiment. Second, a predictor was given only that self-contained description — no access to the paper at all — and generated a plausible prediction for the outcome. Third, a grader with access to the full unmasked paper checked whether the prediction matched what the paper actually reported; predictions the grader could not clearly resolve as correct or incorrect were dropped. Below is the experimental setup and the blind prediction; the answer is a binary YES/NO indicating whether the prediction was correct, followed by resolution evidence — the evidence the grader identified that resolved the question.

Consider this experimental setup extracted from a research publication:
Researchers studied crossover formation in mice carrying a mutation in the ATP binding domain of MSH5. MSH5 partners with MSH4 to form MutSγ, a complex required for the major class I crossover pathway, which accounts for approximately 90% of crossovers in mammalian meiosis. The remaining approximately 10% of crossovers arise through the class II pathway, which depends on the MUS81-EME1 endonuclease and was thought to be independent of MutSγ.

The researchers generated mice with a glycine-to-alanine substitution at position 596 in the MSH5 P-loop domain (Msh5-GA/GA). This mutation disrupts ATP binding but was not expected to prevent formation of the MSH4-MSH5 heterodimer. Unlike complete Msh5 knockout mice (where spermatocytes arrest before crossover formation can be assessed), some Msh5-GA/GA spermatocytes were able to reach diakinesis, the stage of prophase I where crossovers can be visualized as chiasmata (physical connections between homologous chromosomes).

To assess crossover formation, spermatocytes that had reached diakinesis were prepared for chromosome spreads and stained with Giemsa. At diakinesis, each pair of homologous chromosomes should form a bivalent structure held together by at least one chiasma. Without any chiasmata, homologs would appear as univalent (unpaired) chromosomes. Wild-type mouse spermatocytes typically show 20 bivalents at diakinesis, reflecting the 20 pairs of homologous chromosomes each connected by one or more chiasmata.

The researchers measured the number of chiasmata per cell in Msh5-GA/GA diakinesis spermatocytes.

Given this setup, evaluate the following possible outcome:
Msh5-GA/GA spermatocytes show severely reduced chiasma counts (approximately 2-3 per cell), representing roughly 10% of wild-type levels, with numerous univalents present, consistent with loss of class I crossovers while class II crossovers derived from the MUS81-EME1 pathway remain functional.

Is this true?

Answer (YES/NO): NO